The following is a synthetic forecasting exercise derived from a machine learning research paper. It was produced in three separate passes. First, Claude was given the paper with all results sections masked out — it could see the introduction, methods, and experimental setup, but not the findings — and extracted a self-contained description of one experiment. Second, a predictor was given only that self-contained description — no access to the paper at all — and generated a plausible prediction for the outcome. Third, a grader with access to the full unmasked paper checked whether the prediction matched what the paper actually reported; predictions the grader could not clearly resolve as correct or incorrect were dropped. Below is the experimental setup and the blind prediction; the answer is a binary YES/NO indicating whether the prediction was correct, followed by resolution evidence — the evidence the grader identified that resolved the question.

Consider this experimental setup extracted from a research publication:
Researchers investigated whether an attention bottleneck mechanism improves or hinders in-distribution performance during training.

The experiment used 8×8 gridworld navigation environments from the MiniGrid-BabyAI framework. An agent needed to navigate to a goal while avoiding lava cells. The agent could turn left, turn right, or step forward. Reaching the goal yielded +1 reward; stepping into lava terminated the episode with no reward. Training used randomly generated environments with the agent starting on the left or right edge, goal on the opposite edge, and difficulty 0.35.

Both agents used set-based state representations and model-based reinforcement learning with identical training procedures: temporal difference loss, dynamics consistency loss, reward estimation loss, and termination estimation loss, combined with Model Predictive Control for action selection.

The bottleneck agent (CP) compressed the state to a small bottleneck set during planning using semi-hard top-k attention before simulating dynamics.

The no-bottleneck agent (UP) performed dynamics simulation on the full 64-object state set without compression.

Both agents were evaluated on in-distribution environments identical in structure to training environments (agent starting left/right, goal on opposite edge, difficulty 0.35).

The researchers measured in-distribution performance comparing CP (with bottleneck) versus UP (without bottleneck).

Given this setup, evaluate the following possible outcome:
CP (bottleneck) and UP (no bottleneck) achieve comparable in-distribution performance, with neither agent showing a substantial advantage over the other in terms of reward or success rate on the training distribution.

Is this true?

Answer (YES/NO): YES